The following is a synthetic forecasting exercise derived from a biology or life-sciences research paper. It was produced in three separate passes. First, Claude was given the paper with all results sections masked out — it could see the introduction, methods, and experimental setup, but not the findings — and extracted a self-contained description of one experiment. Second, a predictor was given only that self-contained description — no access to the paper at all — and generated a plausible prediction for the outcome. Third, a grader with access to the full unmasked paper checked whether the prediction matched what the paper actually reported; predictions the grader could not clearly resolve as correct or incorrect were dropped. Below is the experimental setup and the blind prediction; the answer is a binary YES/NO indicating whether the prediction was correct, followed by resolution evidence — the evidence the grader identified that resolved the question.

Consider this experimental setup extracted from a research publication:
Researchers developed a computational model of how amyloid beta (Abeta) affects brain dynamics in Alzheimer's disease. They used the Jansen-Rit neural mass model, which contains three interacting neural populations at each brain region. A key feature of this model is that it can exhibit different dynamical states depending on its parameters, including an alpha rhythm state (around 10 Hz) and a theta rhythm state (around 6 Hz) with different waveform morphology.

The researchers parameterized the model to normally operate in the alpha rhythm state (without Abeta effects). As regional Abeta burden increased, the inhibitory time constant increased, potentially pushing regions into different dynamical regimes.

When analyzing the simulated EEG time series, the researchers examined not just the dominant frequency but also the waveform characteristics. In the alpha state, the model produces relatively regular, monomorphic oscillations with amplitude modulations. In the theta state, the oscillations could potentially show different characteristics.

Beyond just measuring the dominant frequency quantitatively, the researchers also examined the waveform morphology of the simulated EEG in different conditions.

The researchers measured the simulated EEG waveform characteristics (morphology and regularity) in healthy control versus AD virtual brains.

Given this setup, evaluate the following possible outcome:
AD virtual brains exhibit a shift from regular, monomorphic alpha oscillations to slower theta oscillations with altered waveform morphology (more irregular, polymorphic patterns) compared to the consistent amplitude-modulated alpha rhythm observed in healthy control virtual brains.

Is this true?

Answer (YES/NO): YES